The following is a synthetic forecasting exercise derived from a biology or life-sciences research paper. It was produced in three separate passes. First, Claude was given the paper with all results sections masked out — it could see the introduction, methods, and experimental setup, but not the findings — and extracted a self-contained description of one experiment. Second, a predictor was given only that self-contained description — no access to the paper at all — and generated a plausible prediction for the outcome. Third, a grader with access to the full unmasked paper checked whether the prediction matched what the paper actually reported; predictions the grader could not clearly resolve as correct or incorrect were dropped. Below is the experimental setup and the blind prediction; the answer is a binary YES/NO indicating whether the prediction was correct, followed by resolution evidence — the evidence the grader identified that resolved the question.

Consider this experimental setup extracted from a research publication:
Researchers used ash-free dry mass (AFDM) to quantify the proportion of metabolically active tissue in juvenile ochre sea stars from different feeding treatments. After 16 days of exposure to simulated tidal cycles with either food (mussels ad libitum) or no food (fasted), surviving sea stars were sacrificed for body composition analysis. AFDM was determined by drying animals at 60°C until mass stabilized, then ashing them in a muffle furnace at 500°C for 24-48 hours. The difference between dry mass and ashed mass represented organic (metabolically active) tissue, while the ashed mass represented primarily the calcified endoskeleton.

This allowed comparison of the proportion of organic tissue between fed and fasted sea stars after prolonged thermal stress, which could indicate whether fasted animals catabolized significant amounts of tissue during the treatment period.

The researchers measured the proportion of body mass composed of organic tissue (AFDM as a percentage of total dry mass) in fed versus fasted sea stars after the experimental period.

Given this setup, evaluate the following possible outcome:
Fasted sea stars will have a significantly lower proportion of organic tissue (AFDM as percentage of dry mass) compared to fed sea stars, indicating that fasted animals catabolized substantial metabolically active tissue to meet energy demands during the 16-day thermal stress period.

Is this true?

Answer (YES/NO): NO